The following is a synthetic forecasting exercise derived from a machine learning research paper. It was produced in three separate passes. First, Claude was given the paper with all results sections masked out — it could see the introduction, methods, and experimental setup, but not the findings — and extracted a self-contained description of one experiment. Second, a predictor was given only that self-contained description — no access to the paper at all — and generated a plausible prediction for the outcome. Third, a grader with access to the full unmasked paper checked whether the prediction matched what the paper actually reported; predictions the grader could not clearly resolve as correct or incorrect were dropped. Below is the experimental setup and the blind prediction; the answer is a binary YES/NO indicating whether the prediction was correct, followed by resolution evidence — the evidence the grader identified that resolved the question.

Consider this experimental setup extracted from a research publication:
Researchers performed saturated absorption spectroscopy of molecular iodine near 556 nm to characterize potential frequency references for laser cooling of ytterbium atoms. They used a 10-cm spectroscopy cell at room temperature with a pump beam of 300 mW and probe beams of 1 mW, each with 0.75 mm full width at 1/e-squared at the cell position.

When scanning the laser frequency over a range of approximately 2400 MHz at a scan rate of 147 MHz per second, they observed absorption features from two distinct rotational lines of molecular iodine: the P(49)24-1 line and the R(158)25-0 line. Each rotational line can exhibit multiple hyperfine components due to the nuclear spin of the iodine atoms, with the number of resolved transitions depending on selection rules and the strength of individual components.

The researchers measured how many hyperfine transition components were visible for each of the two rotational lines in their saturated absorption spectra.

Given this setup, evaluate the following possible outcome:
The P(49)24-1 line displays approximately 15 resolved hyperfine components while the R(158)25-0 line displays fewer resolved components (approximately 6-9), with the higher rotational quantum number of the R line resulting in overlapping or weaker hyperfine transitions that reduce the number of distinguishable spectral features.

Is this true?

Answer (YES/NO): NO